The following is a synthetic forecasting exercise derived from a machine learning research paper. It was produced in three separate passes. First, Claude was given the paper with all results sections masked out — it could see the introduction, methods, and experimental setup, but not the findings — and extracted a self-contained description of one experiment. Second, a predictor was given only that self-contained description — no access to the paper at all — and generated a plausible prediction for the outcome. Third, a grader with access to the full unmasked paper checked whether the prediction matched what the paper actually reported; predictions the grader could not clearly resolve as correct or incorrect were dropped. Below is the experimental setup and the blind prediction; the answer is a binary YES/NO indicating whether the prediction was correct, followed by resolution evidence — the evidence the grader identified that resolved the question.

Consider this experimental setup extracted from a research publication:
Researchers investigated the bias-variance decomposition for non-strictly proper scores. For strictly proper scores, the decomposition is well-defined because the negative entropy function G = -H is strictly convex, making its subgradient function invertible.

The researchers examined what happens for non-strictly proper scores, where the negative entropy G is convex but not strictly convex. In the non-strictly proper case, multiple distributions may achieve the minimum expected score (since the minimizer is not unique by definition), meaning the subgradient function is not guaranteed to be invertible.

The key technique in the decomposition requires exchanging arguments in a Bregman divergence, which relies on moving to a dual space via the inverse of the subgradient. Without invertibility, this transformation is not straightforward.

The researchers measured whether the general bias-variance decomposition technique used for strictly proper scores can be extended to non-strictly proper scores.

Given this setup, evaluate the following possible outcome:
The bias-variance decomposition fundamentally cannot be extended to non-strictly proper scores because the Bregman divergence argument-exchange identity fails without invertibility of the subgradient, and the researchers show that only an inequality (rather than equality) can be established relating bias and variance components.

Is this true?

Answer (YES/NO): NO